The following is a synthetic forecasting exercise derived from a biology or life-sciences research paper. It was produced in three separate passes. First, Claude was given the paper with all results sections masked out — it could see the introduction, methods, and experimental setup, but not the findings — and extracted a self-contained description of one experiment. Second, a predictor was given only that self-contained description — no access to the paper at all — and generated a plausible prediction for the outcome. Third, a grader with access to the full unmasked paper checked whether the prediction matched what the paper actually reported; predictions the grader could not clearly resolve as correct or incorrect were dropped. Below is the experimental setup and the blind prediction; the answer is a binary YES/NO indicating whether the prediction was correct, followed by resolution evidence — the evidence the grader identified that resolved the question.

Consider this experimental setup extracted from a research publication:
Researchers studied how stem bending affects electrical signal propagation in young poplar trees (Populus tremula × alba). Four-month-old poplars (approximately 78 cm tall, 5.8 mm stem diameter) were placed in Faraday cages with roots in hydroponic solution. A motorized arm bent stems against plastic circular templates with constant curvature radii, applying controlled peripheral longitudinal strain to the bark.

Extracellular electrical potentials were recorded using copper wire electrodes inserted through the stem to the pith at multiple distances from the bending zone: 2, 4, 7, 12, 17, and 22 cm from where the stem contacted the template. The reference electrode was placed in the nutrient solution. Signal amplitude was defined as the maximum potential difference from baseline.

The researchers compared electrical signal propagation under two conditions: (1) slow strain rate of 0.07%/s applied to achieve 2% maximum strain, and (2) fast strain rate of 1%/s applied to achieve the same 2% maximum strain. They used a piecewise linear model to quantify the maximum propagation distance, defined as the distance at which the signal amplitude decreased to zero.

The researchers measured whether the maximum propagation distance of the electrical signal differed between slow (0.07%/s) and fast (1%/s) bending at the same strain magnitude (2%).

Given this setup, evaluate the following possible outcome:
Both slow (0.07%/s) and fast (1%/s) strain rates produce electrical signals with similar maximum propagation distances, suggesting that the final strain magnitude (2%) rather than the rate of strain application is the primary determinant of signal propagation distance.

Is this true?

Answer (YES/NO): NO